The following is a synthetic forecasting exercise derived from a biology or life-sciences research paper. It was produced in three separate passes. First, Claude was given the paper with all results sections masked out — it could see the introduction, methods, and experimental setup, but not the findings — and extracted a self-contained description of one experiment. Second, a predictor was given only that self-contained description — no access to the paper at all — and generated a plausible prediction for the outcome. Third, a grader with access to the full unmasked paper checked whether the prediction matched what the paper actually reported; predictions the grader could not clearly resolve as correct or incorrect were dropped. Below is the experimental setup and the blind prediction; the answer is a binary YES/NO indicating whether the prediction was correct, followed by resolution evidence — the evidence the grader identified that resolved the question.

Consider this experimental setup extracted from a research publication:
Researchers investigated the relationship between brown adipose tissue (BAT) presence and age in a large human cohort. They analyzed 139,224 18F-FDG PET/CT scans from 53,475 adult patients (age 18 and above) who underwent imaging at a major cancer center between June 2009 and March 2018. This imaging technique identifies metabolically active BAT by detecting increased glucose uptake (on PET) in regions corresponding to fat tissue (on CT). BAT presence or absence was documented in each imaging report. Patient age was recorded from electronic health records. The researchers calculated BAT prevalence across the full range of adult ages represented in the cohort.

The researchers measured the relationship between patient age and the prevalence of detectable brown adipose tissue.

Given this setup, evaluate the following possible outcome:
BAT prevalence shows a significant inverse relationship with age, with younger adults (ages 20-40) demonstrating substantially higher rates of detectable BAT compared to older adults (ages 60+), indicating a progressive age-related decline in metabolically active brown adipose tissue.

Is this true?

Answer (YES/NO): YES